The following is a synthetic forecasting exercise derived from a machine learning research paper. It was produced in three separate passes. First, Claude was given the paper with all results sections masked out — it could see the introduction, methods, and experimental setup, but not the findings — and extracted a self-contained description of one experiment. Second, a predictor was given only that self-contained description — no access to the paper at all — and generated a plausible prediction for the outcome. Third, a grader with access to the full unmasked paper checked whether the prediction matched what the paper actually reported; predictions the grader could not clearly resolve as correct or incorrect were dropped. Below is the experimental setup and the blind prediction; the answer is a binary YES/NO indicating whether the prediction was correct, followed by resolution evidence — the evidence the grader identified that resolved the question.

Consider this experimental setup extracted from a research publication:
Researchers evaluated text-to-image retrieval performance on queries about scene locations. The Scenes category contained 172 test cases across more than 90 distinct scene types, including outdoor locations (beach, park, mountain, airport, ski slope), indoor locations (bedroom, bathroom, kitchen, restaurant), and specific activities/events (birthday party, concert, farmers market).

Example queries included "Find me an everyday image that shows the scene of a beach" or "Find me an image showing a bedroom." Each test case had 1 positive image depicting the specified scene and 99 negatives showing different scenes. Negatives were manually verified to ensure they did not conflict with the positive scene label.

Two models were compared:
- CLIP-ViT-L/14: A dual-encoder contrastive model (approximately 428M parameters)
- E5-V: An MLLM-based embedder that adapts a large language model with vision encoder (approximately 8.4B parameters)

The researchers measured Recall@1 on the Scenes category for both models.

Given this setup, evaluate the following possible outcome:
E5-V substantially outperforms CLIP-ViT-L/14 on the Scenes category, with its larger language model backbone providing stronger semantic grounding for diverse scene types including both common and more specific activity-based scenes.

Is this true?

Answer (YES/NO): YES